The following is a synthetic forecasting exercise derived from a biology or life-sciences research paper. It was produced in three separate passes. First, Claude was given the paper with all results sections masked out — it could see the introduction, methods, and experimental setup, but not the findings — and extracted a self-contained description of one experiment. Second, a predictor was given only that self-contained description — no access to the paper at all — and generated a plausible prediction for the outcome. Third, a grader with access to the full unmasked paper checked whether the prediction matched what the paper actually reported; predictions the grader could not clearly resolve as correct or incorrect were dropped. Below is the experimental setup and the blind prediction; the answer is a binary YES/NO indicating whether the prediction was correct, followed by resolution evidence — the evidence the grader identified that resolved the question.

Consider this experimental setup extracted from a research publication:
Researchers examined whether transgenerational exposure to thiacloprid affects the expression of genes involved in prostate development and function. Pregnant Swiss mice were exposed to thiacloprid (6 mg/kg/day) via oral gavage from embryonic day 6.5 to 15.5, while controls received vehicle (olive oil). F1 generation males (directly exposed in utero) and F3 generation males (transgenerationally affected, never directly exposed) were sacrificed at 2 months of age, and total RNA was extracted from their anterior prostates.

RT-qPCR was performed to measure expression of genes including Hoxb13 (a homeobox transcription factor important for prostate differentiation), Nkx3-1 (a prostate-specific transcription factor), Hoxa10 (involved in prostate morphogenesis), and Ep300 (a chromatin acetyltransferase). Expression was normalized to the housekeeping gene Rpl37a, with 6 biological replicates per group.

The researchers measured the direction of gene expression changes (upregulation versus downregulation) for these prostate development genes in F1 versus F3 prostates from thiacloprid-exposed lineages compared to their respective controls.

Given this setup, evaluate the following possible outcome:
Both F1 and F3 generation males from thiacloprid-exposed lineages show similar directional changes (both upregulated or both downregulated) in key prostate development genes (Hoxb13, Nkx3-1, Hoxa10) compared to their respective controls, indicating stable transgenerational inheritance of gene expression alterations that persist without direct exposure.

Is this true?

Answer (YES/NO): NO